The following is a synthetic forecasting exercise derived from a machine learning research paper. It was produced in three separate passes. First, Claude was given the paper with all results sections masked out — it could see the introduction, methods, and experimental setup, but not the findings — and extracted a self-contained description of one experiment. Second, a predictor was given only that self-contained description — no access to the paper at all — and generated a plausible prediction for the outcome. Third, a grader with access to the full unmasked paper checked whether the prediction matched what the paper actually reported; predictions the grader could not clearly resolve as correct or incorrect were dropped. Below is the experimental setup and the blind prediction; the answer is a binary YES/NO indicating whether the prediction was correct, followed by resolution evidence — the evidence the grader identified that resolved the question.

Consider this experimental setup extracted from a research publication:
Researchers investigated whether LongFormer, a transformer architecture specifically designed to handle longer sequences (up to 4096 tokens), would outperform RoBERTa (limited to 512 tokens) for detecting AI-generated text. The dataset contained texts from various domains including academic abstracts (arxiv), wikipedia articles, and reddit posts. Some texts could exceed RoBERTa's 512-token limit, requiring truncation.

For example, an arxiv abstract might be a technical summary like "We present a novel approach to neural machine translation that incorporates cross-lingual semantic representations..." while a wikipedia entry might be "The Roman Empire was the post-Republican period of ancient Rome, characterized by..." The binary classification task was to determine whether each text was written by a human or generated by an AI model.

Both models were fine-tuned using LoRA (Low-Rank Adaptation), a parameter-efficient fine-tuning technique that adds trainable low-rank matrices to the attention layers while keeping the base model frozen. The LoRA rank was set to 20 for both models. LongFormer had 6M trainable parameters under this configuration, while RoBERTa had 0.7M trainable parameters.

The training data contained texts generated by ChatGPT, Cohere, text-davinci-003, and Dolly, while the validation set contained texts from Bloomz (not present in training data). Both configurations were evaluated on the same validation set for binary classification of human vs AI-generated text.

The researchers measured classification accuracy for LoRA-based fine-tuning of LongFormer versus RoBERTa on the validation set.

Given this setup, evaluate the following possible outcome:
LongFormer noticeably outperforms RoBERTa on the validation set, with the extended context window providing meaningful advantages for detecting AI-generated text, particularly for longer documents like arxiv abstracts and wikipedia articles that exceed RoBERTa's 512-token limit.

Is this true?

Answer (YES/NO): NO